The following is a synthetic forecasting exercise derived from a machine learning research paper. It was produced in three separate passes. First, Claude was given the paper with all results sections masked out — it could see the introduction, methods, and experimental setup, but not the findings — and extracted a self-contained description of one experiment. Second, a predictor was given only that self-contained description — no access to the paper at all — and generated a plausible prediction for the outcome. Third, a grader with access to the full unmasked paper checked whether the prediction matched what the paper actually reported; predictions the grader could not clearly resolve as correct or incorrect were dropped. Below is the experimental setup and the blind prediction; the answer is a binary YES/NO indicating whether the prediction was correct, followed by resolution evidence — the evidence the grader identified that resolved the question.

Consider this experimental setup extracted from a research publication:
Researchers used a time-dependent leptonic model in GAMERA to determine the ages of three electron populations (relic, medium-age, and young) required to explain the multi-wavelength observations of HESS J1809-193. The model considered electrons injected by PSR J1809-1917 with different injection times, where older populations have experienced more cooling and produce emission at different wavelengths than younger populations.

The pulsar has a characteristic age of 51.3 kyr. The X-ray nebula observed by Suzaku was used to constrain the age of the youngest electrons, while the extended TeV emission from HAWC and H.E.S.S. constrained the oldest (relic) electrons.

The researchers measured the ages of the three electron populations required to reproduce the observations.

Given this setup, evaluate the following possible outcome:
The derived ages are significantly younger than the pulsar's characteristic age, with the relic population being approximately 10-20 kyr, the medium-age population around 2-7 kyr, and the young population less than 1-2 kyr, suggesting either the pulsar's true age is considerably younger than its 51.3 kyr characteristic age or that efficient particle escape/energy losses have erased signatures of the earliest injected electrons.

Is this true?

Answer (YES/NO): NO